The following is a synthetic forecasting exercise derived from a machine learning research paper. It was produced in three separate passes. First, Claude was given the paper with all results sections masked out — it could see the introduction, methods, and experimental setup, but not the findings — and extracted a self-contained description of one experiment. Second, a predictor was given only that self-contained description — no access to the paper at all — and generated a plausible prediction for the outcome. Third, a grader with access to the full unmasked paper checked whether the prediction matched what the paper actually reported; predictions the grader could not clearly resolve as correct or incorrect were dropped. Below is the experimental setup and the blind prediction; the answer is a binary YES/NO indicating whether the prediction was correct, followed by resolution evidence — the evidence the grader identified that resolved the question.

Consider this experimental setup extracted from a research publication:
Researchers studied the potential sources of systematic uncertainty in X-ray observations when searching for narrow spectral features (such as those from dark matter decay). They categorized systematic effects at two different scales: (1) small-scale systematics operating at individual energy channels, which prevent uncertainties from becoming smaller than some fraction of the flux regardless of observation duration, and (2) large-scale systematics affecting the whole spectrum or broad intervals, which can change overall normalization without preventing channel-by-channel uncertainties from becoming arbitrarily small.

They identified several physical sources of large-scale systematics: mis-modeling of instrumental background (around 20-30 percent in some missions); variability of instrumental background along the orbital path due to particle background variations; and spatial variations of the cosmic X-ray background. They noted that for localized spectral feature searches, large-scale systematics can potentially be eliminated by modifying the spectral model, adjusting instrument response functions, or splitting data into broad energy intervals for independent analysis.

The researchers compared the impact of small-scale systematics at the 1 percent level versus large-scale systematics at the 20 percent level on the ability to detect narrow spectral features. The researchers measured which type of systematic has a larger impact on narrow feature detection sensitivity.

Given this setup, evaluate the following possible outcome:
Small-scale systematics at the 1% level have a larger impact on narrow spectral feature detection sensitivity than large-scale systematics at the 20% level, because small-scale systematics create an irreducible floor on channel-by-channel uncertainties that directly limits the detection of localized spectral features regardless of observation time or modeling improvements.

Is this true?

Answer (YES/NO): YES